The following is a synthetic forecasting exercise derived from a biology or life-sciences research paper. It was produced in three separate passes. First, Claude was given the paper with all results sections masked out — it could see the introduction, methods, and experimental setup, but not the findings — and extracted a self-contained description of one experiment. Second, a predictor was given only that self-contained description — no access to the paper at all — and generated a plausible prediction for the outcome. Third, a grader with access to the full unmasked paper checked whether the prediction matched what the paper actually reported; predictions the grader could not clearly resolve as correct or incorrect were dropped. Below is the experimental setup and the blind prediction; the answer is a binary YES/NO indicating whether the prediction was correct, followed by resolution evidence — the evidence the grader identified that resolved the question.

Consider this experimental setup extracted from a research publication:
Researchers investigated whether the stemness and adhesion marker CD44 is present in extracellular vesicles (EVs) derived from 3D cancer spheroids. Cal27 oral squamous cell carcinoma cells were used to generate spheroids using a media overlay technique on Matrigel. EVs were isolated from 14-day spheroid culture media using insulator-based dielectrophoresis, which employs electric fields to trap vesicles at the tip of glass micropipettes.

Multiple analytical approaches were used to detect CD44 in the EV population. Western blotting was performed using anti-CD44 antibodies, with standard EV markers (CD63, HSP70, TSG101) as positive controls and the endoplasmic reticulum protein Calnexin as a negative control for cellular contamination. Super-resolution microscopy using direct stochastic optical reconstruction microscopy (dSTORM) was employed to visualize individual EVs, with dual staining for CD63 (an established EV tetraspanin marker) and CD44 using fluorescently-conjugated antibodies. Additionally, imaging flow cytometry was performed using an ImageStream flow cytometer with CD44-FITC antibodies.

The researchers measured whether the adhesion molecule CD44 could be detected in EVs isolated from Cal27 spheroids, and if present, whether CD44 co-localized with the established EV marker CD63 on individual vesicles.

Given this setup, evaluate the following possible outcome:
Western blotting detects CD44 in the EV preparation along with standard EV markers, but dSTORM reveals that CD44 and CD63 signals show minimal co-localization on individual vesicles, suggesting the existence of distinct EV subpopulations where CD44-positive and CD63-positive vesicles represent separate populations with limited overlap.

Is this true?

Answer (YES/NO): NO